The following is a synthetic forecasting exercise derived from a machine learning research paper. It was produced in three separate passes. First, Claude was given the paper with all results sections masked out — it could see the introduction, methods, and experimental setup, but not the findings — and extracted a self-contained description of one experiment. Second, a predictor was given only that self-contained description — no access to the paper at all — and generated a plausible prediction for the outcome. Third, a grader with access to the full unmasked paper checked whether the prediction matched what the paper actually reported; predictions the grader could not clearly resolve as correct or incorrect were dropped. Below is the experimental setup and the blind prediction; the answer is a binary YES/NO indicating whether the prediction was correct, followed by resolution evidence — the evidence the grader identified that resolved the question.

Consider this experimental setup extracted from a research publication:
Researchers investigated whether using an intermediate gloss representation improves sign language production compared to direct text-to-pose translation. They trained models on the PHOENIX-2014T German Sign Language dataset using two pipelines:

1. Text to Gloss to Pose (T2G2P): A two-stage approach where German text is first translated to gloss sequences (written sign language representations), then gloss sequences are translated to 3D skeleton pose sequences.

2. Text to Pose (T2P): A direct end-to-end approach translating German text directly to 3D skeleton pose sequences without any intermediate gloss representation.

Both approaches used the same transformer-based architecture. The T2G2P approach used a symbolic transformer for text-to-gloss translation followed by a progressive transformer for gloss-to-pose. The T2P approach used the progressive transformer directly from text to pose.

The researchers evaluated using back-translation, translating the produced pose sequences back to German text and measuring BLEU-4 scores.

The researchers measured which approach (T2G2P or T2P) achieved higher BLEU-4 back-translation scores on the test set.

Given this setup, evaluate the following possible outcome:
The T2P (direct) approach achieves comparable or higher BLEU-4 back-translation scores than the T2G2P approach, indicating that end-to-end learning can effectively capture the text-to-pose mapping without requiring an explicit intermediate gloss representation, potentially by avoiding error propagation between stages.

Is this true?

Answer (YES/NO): NO